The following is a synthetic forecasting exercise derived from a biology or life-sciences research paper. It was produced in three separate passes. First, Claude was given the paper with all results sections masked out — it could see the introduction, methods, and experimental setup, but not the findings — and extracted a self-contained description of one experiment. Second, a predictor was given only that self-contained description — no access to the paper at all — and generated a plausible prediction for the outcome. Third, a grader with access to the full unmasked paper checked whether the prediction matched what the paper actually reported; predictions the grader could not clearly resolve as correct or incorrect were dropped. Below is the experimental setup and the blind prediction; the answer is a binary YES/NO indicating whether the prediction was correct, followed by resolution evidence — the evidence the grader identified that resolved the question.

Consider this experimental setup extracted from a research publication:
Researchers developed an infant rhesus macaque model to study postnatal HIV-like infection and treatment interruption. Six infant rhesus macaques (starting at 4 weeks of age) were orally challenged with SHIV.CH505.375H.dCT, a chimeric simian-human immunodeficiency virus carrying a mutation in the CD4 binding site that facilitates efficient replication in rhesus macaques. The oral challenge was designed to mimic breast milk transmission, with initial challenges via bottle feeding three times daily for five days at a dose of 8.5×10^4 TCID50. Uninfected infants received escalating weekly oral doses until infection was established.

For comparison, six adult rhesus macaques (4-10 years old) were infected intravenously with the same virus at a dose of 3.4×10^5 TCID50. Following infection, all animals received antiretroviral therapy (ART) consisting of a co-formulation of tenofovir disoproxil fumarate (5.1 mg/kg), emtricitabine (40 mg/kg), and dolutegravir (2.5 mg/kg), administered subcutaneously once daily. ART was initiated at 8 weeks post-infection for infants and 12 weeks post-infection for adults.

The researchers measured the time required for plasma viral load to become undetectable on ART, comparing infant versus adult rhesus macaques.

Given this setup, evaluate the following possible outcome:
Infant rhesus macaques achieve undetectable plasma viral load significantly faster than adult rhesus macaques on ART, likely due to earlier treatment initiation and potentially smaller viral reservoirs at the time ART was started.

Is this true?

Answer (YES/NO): NO